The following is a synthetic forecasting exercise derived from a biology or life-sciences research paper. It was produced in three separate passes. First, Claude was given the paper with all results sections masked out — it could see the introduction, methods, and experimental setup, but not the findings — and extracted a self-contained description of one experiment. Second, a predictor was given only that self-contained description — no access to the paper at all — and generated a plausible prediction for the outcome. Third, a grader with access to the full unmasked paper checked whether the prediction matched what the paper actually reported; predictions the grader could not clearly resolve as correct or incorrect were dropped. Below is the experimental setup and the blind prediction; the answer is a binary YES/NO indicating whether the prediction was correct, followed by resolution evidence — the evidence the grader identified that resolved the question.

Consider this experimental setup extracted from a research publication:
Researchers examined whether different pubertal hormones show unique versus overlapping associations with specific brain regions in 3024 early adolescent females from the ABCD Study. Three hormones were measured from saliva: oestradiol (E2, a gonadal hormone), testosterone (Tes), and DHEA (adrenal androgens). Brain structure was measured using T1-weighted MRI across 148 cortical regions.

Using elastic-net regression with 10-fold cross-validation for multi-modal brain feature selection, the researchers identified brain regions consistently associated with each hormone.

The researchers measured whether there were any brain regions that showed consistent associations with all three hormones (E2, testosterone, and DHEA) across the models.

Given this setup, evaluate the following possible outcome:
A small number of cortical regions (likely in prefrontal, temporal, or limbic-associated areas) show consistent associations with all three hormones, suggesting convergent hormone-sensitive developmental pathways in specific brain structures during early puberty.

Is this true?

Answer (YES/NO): YES